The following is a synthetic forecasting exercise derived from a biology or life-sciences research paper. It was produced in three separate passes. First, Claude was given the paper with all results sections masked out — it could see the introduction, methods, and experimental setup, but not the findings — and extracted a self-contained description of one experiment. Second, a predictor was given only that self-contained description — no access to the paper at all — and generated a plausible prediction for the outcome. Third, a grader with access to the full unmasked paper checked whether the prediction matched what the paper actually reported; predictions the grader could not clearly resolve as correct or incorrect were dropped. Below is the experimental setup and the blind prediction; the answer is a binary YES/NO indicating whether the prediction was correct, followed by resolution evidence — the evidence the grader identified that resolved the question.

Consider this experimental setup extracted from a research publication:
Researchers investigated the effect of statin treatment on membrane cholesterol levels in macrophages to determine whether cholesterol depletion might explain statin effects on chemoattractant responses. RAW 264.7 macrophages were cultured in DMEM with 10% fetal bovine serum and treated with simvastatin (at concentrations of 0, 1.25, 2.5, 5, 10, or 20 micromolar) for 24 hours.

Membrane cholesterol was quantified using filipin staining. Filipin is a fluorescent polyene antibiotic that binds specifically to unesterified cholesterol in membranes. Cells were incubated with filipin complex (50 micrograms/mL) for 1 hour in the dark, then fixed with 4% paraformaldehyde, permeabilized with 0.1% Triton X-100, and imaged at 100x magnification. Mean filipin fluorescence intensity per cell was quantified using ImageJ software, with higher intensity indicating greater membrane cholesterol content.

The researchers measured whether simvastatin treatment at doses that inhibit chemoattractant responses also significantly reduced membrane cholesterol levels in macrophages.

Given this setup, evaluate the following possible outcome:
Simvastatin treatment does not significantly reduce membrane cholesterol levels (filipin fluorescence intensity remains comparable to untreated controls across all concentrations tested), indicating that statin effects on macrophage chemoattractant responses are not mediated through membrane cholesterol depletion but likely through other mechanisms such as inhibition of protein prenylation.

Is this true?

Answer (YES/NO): NO